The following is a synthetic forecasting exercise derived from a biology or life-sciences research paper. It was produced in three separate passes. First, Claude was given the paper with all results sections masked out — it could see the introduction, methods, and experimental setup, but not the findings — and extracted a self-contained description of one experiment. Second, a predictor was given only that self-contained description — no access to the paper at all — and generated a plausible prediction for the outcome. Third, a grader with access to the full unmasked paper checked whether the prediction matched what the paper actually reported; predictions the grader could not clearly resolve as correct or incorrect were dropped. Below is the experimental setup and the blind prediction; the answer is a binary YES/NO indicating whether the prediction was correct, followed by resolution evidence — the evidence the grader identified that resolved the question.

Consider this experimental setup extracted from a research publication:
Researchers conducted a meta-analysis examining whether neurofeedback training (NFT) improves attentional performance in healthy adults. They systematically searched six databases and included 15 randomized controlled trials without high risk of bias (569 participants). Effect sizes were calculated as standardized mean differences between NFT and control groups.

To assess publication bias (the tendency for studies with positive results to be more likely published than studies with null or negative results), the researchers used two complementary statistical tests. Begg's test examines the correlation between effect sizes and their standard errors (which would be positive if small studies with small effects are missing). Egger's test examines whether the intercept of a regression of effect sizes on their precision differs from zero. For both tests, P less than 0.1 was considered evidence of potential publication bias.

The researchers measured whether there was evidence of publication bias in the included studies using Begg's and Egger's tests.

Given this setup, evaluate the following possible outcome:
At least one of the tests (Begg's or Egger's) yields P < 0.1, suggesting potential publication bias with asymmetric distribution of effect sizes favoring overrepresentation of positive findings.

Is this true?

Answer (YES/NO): NO